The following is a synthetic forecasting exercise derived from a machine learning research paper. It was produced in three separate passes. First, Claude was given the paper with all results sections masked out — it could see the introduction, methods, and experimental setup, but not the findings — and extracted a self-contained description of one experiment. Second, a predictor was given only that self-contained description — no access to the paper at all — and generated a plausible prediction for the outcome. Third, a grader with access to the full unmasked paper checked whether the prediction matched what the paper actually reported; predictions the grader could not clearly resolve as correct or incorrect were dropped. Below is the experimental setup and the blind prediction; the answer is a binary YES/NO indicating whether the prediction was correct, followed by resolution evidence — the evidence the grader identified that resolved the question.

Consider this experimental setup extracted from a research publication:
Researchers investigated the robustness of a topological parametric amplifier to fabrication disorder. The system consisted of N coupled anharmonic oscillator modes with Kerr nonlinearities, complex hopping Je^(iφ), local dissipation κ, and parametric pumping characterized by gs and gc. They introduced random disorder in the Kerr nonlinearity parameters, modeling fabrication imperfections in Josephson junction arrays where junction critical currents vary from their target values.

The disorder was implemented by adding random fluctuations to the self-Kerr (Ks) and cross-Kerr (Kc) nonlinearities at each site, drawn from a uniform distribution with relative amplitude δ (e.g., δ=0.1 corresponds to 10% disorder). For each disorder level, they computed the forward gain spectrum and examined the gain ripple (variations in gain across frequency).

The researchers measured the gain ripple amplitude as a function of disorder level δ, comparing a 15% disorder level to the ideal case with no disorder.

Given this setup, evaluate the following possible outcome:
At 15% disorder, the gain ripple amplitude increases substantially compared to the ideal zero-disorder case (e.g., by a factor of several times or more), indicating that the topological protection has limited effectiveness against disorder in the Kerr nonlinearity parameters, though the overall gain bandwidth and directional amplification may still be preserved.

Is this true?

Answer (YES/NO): NO